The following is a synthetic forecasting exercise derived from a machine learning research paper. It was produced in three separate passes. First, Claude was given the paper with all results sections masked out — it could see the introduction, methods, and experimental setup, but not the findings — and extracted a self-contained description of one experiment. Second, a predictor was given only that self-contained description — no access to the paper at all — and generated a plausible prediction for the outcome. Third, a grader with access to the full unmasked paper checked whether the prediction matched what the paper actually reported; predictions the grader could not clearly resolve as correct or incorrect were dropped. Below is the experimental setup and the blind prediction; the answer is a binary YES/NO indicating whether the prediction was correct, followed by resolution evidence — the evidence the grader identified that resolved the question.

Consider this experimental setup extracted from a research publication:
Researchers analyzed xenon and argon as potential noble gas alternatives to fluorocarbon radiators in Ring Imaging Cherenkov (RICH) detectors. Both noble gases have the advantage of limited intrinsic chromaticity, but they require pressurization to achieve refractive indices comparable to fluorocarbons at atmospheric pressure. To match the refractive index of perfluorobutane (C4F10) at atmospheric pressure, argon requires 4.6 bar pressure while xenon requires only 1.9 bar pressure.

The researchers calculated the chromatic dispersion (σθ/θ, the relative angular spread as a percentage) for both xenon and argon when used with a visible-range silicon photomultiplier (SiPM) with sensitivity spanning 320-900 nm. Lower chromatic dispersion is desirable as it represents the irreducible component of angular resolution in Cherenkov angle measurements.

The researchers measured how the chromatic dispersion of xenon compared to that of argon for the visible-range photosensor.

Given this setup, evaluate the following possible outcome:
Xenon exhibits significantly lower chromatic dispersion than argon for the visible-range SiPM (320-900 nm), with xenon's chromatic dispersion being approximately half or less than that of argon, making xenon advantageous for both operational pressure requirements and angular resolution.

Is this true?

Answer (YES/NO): NO